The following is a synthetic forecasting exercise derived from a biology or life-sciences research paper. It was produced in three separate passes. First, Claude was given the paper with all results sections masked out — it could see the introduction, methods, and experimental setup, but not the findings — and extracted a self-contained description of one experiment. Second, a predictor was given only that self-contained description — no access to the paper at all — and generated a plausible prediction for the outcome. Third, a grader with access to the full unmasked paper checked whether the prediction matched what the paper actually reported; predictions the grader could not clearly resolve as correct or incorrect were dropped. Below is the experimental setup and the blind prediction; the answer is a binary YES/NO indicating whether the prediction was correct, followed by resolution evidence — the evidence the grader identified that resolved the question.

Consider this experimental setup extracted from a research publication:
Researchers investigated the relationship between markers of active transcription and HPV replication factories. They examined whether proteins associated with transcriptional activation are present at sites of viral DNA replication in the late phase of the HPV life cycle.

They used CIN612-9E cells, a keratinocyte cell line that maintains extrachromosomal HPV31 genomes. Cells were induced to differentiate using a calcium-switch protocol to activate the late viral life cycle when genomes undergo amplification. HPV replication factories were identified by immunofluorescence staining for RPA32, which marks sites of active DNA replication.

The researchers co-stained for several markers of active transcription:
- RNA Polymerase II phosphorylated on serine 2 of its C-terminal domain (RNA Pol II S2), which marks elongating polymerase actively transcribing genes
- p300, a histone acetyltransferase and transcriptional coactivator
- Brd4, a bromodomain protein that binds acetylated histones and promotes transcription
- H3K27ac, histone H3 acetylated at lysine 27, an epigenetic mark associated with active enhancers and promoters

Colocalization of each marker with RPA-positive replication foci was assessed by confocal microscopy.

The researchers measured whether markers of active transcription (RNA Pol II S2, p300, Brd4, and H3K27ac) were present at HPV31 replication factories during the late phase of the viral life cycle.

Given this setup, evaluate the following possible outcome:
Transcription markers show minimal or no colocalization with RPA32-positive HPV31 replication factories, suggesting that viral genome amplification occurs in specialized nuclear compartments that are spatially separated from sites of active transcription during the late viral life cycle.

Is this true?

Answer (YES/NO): NO